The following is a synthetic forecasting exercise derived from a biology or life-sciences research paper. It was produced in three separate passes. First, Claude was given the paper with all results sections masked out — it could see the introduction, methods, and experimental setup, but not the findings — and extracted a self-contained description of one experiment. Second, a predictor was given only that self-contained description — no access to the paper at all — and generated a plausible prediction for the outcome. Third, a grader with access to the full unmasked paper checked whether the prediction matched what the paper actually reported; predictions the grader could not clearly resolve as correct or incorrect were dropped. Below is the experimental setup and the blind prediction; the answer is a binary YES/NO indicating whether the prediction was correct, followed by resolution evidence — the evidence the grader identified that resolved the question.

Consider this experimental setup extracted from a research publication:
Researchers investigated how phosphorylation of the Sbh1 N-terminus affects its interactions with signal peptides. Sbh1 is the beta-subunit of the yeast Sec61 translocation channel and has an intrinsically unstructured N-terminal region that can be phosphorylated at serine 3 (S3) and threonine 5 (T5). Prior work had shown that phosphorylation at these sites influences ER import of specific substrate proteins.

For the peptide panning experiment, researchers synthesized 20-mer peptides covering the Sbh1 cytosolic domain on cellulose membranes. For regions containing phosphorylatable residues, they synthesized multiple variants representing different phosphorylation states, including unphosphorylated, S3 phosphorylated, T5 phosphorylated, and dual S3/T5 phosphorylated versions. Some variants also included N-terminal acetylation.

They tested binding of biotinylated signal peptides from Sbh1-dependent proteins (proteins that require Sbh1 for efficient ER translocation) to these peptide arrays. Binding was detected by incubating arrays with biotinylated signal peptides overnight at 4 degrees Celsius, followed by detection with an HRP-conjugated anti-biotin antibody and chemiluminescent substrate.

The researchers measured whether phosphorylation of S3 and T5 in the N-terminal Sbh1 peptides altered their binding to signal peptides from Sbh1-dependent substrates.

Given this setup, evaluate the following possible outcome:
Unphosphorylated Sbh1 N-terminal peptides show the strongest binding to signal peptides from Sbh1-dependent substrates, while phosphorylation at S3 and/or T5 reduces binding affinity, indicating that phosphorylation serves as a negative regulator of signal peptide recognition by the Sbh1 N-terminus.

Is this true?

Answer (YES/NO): NO